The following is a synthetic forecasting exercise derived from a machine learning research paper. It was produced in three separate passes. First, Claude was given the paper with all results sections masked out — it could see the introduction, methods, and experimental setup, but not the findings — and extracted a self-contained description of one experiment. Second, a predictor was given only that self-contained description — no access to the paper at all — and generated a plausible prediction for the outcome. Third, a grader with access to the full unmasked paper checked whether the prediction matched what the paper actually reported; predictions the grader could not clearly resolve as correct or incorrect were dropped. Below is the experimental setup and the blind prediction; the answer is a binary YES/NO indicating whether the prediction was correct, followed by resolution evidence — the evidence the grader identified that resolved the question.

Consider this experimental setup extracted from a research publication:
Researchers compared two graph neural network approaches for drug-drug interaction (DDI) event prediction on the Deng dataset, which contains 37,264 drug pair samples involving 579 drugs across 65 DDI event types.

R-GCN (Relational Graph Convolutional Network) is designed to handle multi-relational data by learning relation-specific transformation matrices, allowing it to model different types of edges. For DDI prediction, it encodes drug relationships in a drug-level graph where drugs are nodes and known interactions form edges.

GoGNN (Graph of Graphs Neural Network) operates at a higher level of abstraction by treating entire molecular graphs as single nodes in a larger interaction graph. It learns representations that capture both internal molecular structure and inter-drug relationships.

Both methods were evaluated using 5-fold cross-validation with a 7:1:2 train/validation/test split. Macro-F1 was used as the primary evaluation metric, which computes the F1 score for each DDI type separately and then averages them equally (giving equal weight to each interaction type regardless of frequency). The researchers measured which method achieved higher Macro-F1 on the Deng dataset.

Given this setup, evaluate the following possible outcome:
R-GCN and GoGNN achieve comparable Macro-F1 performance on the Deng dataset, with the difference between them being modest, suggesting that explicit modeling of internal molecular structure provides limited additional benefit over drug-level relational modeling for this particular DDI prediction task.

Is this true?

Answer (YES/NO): YES